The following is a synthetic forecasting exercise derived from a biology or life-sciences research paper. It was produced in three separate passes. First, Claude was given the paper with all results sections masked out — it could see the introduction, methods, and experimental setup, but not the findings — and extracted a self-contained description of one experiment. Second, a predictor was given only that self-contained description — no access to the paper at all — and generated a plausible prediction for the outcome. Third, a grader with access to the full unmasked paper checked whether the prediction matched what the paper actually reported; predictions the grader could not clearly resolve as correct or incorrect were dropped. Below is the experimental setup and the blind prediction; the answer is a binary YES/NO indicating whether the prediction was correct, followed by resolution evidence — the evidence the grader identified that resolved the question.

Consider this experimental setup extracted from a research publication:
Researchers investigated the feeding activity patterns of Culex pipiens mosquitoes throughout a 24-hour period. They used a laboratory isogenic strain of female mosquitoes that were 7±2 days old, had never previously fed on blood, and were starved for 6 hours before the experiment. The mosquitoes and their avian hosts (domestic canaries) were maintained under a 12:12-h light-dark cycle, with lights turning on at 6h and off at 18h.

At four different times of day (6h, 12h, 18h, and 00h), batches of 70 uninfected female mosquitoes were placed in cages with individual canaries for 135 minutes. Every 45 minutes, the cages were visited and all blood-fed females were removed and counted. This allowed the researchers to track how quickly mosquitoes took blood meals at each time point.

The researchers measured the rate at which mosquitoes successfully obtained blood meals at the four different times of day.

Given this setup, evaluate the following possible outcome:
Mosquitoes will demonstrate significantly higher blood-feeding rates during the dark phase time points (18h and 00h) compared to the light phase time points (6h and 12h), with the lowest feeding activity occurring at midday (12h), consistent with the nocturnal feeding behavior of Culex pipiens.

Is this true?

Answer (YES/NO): NO